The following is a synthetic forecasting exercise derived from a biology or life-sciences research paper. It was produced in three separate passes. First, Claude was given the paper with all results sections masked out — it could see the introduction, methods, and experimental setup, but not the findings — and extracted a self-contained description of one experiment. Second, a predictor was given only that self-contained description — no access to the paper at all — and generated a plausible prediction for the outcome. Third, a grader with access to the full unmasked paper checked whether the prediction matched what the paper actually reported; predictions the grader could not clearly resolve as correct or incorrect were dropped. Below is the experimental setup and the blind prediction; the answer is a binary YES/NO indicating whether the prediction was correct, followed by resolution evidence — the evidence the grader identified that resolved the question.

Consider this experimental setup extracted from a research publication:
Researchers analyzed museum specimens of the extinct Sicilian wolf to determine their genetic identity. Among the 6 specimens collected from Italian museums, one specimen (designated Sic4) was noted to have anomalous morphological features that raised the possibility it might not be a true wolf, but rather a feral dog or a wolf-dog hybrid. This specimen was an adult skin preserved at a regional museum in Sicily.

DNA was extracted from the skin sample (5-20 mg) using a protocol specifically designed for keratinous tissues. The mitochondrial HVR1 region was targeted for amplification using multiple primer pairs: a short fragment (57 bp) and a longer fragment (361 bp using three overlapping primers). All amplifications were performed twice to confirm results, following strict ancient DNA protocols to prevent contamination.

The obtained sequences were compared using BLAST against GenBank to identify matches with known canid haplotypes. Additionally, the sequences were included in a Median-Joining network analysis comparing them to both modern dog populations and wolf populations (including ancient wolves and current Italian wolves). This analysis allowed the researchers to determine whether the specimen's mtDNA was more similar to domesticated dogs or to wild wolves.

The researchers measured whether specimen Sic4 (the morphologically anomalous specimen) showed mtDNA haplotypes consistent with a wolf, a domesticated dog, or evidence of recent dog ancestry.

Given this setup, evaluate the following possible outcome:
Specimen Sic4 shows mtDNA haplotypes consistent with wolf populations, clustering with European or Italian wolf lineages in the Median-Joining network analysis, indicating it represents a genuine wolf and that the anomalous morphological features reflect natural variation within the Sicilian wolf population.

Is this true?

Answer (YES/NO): NO